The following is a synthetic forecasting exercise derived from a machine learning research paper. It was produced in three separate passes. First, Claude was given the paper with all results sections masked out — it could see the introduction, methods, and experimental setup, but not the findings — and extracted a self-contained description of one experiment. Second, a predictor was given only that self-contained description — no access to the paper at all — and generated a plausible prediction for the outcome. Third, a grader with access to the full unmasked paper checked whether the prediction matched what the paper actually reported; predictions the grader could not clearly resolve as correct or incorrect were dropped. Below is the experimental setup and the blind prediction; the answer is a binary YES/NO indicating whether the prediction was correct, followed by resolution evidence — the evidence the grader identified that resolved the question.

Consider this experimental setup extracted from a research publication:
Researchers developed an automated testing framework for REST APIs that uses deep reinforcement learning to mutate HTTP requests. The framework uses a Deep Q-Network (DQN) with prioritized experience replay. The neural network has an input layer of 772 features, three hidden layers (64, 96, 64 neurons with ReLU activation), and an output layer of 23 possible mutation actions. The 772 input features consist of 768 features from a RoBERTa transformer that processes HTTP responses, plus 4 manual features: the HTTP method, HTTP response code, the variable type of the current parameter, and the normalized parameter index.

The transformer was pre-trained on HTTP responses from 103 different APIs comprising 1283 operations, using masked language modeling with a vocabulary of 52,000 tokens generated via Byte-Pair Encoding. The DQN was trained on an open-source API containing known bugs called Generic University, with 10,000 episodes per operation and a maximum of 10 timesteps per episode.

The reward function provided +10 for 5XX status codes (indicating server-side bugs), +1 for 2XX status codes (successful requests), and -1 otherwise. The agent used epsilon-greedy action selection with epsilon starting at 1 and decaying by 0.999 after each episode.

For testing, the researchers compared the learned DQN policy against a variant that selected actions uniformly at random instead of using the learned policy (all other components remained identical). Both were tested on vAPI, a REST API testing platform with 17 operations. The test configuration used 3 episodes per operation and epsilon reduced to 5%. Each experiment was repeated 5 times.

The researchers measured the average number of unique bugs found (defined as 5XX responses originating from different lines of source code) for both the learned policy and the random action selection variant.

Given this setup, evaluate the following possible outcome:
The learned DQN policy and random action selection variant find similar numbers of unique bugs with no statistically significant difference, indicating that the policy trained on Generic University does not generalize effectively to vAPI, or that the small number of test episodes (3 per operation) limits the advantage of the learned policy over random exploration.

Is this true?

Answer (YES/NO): NO